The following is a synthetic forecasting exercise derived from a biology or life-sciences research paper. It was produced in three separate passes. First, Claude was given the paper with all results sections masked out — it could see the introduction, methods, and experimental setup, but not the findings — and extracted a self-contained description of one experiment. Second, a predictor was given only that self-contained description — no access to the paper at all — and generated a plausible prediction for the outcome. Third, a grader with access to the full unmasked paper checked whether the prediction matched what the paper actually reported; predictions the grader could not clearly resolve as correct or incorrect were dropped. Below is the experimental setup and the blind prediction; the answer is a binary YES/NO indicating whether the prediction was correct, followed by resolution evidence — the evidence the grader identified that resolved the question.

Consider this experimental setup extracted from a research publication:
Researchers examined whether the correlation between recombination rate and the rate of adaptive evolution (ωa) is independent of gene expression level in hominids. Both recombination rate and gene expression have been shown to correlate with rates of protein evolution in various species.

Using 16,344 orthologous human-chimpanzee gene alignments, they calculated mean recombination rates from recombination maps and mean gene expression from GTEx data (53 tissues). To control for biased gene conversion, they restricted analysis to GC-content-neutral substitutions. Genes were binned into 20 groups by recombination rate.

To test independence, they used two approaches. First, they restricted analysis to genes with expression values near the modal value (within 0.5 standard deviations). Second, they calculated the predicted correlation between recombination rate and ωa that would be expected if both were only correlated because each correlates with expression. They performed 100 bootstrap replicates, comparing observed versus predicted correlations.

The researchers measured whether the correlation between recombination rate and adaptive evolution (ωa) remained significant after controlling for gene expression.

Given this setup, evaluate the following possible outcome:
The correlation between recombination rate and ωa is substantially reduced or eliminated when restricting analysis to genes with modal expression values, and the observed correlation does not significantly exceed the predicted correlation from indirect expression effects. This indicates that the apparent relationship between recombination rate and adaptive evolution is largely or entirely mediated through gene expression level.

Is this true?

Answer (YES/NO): NO